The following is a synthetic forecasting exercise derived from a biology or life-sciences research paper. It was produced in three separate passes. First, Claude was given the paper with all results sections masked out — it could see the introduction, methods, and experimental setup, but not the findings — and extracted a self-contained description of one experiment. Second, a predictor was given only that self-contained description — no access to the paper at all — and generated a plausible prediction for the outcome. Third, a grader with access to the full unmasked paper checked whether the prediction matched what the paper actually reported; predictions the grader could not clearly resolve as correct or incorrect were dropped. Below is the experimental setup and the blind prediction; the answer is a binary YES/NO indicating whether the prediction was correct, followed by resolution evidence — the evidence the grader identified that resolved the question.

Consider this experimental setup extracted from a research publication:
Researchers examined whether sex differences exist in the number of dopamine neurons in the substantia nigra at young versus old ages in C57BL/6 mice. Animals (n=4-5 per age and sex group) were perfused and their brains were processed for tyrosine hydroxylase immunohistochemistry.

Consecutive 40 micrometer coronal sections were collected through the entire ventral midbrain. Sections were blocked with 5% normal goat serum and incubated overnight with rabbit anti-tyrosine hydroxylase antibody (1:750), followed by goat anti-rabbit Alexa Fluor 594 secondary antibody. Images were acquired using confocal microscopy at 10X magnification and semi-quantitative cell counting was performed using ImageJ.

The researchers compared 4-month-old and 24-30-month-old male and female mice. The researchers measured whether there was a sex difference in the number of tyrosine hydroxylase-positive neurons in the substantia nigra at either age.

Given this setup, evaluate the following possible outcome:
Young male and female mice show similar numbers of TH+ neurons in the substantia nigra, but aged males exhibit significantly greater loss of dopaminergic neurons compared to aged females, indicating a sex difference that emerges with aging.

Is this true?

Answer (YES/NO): NO